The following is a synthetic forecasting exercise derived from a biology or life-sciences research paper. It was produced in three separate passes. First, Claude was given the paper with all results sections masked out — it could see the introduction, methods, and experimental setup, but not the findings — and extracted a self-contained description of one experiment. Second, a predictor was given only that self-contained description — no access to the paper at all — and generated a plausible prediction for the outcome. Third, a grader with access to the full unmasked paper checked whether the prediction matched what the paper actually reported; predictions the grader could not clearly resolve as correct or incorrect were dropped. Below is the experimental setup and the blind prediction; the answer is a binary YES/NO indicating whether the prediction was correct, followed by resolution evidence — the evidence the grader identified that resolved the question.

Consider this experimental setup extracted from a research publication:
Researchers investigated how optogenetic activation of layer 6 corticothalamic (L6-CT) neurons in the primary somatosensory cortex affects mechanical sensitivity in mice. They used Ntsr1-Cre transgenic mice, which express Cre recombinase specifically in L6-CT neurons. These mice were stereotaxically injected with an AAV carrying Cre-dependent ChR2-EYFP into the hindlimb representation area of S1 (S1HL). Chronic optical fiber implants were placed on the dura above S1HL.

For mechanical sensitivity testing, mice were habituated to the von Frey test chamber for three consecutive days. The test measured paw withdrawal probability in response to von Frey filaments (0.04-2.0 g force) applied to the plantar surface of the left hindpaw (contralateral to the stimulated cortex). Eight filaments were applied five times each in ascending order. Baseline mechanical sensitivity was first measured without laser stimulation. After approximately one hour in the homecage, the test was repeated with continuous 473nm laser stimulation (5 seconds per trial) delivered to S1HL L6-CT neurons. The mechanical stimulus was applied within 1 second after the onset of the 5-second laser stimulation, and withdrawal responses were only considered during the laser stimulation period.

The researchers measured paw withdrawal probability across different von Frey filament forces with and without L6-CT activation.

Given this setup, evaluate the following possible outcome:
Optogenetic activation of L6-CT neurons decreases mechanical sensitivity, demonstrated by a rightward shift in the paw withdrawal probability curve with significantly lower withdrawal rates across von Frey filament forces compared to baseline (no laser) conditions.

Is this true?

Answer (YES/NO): NO